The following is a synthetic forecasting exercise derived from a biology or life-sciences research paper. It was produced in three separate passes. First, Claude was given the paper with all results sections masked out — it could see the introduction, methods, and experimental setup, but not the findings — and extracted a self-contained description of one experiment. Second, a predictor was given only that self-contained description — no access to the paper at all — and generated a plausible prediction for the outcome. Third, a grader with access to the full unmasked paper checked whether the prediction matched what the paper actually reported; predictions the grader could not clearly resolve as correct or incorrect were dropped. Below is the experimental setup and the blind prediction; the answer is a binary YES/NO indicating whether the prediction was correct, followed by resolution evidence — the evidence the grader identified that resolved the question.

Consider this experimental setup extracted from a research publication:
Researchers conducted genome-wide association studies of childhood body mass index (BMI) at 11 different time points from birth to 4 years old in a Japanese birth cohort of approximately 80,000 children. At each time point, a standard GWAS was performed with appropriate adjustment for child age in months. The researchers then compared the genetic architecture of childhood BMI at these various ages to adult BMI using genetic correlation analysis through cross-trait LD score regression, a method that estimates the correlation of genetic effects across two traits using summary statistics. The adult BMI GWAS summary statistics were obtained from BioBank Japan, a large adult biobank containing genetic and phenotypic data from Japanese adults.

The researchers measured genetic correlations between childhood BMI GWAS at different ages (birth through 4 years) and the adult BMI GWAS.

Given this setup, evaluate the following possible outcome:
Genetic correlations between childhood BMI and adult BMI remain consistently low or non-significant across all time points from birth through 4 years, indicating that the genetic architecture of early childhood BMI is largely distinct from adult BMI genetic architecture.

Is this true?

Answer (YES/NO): NO